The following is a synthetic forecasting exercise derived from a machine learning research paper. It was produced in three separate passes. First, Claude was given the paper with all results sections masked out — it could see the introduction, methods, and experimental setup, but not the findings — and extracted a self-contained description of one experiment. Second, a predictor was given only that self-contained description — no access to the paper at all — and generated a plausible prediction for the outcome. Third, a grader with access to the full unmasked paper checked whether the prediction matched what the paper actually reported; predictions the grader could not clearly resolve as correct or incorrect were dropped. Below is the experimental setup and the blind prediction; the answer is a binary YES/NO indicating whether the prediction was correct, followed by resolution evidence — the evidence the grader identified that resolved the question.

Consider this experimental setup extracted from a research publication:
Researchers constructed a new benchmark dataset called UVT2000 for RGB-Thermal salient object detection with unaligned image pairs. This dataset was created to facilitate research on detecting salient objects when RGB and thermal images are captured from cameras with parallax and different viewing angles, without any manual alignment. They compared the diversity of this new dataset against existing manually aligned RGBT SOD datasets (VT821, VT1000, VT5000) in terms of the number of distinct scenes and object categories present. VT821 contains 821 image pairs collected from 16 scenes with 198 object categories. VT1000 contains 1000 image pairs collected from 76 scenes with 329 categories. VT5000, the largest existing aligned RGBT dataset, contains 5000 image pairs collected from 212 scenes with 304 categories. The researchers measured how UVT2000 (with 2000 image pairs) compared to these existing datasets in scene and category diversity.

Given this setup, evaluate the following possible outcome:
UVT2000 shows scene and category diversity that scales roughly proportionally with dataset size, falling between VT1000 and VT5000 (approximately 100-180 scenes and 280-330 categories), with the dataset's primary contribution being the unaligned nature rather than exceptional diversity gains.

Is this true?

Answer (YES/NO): NO